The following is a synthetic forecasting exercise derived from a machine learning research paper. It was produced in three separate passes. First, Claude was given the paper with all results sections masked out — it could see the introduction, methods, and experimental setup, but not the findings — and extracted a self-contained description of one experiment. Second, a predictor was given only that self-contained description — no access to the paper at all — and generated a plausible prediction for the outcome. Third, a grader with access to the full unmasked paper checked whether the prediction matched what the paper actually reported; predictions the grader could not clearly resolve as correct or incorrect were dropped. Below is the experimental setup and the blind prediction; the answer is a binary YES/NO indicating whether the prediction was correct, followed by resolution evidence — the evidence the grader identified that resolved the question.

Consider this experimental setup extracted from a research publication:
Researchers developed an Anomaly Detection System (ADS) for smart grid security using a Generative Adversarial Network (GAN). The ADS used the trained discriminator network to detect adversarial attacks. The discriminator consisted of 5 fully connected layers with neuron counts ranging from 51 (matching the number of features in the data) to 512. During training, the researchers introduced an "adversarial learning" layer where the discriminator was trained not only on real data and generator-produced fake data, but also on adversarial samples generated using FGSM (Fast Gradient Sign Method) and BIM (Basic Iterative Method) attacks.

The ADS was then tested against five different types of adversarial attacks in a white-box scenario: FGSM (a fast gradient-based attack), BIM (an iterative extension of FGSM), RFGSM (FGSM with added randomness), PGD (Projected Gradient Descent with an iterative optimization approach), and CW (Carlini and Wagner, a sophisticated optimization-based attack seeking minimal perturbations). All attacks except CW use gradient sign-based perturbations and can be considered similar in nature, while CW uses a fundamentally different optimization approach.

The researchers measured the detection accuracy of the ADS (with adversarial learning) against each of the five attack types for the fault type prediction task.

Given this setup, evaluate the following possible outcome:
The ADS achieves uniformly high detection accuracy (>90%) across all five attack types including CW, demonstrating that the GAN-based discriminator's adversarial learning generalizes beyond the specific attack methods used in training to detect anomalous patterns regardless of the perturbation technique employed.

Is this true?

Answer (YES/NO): NO